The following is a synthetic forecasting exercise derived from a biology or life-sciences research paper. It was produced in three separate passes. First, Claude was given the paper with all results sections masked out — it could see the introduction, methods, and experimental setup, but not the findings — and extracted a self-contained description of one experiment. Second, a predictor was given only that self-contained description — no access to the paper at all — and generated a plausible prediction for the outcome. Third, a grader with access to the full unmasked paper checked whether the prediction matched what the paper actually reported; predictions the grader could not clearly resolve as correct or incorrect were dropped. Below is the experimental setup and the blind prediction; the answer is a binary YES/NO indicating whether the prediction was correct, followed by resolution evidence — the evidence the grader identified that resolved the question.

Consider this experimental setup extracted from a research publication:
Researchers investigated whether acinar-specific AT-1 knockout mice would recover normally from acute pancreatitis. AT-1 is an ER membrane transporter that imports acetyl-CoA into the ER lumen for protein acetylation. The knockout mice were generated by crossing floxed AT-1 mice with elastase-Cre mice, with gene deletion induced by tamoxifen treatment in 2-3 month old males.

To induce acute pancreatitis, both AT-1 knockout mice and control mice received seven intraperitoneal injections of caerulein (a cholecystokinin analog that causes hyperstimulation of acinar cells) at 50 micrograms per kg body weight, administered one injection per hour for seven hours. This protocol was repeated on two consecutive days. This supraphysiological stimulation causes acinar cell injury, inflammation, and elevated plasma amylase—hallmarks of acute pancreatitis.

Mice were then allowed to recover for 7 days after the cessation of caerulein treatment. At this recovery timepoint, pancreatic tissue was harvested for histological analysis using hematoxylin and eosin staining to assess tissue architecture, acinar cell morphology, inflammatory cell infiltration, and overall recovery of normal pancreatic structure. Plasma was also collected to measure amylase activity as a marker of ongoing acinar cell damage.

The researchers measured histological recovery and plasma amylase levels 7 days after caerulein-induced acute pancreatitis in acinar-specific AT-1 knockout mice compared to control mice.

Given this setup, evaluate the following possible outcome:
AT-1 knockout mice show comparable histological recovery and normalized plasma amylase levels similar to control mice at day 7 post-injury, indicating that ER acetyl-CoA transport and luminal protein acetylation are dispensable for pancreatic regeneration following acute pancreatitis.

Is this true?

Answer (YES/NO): NO